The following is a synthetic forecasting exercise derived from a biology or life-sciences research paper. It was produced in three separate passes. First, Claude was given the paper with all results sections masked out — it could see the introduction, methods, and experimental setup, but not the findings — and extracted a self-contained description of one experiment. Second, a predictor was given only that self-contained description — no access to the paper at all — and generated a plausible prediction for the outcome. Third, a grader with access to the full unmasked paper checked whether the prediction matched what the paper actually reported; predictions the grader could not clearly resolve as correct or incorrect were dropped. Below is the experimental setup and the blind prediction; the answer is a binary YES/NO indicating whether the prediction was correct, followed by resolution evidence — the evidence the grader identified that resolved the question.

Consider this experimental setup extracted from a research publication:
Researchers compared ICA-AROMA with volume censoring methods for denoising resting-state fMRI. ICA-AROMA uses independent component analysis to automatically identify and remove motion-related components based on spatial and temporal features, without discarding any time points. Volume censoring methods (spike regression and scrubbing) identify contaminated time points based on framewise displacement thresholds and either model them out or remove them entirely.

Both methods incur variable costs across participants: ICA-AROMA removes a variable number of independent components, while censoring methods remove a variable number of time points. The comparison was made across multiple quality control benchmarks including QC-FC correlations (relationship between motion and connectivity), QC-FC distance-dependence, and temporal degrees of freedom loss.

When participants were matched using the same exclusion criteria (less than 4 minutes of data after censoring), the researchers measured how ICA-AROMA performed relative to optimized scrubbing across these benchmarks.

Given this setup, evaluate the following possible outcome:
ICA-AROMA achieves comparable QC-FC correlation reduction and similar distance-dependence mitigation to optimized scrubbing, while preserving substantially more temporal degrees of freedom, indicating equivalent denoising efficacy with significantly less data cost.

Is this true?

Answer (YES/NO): NO